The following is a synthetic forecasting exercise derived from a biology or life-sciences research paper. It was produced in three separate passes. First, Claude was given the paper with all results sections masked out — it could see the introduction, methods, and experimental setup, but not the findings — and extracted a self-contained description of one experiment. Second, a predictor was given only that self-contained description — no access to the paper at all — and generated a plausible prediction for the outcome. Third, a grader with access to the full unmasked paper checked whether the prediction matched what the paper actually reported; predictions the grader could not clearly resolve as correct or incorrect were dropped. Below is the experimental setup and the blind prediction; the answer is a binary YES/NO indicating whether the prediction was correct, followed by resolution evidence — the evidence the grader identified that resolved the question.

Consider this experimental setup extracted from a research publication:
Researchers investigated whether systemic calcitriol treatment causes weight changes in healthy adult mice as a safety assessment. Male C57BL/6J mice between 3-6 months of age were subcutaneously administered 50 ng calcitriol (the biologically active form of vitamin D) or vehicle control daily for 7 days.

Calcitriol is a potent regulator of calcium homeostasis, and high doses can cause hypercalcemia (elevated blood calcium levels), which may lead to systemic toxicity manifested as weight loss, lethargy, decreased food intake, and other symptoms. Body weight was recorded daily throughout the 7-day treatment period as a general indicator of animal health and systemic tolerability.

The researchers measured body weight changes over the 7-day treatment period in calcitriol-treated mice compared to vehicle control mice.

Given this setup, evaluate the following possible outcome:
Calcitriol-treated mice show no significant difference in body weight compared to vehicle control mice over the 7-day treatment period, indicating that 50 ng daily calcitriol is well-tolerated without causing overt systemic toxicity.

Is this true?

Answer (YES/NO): YES